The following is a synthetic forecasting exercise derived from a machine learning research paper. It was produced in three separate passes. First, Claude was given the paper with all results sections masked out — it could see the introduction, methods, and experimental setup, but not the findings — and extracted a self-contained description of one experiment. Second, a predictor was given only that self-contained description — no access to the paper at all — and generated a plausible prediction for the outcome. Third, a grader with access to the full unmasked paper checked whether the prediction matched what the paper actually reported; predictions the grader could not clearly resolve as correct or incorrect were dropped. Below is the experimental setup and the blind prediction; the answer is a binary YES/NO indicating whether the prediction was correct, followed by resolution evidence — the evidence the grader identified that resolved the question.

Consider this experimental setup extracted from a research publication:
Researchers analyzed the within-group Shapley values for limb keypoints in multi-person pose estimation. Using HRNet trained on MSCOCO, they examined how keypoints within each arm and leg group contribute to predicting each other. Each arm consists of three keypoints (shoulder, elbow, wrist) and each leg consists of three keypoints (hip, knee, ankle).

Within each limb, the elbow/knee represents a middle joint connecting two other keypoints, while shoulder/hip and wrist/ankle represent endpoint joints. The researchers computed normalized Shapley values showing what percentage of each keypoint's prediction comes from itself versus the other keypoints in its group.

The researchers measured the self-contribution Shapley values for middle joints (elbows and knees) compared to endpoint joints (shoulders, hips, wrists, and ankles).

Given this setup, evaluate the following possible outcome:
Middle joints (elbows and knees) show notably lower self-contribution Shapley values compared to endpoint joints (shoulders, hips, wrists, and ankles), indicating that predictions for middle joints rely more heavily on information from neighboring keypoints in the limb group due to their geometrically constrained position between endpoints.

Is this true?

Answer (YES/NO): NO